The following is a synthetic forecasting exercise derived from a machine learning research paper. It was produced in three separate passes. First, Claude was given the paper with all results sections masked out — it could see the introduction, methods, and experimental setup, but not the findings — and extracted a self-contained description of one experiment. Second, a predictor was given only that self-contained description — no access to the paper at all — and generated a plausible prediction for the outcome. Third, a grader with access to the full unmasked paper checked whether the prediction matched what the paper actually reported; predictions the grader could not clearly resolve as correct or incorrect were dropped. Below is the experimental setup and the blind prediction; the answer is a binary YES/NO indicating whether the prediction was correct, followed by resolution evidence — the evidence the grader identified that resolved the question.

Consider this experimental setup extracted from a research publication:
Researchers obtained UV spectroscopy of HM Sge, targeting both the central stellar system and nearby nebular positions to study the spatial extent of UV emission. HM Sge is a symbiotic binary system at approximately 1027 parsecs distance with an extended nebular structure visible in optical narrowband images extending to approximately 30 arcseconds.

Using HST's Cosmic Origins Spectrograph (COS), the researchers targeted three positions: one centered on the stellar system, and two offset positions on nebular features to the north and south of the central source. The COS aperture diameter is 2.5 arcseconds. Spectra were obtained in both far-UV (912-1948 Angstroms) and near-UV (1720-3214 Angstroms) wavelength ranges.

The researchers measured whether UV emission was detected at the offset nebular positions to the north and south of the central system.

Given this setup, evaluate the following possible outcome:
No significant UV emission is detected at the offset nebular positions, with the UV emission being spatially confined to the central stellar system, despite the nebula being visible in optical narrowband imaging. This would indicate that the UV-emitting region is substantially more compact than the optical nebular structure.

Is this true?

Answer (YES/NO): YES